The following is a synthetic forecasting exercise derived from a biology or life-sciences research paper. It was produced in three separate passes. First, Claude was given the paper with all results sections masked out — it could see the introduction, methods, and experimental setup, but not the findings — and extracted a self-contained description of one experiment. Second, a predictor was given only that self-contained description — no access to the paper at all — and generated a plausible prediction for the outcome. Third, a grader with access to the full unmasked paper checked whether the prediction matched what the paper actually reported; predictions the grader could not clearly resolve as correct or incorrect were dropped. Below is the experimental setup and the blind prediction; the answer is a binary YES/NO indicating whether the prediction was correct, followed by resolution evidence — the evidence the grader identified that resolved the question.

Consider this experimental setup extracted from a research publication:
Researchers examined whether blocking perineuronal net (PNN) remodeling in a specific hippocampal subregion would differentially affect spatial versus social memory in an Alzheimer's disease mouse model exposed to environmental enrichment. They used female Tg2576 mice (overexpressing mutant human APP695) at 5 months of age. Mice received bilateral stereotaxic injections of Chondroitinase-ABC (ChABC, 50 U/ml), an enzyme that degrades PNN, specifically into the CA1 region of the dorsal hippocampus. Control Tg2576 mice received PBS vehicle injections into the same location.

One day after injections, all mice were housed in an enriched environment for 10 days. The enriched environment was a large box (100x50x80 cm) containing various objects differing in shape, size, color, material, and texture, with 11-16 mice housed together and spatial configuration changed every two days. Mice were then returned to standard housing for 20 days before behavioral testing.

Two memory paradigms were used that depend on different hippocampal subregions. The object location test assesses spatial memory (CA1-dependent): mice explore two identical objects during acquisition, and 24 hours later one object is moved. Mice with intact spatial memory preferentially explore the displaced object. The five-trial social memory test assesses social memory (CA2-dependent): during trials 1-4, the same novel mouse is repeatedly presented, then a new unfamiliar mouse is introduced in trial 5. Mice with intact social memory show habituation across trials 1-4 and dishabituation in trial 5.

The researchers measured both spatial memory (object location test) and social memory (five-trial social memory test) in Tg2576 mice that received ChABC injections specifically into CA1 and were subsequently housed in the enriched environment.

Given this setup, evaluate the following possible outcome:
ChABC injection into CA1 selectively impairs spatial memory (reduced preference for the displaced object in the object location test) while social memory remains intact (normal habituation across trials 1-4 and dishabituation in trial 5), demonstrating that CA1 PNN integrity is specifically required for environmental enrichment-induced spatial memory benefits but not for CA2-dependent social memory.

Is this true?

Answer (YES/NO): YES